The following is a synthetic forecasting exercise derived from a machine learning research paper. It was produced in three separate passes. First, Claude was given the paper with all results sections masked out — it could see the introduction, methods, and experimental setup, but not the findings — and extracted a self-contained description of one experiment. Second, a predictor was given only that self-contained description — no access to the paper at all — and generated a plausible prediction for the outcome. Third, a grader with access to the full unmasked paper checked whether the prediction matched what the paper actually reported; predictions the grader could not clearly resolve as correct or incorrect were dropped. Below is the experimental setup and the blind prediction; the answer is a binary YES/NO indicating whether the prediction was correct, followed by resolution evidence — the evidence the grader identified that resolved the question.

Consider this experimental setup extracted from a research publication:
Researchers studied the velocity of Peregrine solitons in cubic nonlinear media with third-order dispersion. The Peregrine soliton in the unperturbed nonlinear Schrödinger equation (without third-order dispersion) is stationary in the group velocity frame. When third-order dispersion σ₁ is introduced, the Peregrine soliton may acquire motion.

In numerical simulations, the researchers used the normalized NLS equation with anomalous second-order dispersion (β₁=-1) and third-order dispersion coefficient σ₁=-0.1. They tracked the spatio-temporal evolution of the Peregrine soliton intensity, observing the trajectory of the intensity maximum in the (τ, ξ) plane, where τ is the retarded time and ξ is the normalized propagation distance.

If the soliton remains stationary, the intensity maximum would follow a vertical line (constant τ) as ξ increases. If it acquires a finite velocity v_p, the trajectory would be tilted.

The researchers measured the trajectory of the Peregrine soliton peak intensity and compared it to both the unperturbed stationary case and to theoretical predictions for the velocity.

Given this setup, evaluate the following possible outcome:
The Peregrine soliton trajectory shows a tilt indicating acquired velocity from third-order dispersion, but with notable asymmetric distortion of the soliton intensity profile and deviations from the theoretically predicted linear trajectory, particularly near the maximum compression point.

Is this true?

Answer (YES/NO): NO